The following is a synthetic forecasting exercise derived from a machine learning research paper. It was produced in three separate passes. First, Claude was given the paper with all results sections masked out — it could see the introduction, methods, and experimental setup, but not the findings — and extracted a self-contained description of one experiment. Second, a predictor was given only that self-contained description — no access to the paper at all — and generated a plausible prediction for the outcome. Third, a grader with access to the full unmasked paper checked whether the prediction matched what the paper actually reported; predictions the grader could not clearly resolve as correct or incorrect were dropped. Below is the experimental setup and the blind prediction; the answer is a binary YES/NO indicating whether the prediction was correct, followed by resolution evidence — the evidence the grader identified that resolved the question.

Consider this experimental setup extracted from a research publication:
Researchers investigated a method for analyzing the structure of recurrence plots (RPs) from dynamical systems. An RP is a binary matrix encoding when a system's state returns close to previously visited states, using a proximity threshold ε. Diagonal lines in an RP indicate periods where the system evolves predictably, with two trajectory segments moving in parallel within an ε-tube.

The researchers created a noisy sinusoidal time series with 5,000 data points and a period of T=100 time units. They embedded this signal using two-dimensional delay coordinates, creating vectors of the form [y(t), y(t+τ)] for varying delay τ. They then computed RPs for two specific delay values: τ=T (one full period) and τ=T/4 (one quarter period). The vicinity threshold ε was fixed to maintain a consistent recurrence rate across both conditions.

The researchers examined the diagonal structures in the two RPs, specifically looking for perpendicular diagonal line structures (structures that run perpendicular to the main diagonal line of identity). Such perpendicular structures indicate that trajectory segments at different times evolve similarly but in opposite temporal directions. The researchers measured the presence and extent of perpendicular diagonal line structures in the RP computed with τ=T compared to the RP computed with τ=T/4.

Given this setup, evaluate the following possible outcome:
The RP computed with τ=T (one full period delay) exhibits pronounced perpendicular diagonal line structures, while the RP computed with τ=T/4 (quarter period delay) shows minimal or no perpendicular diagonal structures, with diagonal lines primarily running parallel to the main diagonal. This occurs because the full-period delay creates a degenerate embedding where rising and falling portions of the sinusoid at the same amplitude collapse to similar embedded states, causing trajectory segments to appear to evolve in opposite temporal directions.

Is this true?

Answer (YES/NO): YES